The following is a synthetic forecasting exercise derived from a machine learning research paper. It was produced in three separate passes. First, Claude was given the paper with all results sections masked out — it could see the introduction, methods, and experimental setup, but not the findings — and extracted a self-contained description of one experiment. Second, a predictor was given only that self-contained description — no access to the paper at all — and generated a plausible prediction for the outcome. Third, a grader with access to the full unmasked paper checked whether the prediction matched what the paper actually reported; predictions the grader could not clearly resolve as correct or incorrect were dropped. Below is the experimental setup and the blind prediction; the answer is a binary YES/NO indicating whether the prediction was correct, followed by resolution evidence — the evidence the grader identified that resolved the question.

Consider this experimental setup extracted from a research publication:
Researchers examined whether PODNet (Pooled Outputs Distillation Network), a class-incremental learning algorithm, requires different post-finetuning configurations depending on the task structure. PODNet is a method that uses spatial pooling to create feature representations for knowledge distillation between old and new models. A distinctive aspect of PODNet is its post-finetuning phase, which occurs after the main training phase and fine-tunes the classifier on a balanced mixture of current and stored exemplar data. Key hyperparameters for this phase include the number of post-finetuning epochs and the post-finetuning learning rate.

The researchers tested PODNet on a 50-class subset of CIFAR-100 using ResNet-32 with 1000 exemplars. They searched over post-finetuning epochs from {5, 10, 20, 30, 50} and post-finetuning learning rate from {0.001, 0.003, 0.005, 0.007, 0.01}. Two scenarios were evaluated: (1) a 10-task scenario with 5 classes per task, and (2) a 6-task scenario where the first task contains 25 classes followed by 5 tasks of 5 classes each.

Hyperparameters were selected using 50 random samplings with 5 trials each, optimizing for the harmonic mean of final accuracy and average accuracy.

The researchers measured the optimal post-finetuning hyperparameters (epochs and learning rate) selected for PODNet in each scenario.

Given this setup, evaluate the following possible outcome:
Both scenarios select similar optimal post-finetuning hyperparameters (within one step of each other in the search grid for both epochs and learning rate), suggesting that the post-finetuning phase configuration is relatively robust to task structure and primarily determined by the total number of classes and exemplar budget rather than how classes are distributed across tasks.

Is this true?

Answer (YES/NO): NO